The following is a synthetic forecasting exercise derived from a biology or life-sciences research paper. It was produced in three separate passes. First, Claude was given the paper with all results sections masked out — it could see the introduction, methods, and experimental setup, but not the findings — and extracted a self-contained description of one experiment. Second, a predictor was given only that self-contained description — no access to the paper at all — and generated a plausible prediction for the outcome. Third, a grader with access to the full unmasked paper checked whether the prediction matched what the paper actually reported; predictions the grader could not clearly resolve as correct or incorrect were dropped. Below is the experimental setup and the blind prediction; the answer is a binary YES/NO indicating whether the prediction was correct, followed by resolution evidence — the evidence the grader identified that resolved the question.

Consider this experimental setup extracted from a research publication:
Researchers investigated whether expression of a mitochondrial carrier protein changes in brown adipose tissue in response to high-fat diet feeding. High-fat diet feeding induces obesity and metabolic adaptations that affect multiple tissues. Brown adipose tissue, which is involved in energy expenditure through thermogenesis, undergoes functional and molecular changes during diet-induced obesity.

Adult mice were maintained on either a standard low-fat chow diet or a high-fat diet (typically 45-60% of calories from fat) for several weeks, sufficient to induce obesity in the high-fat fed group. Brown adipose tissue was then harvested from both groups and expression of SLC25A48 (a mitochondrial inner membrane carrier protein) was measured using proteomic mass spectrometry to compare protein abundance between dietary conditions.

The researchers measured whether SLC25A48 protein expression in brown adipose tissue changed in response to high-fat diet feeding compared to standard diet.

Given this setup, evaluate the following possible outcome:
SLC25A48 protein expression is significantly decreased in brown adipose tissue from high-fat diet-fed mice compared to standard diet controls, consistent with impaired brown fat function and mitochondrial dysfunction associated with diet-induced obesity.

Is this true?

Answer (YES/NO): NO